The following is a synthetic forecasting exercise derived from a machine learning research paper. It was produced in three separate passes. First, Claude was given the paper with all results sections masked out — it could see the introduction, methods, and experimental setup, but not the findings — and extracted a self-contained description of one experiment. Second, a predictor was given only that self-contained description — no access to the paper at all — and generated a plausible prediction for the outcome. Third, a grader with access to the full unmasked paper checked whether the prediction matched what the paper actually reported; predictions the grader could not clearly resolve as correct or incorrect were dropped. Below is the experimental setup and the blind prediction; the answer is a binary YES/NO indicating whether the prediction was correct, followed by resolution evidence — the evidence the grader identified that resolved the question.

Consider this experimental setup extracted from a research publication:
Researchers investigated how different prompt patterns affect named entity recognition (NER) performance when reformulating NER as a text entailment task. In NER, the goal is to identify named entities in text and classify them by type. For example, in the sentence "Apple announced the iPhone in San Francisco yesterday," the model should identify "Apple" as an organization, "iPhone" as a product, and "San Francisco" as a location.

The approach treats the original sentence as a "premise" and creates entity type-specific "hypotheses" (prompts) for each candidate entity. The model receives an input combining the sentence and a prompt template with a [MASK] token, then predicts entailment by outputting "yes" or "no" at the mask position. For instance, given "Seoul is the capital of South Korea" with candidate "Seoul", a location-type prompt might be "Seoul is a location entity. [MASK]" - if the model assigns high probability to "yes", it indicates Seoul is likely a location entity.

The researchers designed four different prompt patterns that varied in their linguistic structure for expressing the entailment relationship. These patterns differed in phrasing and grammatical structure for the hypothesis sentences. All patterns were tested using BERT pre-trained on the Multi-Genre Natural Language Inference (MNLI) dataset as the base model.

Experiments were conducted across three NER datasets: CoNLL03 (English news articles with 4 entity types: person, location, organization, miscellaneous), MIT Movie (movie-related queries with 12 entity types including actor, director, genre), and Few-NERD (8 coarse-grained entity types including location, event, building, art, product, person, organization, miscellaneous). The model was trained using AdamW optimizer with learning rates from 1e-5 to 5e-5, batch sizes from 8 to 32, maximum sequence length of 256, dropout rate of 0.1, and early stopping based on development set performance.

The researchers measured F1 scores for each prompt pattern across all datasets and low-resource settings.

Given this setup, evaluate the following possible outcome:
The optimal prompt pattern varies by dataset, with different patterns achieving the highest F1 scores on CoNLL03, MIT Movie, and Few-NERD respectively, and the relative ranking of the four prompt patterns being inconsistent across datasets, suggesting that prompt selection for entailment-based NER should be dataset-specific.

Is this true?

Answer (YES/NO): NO